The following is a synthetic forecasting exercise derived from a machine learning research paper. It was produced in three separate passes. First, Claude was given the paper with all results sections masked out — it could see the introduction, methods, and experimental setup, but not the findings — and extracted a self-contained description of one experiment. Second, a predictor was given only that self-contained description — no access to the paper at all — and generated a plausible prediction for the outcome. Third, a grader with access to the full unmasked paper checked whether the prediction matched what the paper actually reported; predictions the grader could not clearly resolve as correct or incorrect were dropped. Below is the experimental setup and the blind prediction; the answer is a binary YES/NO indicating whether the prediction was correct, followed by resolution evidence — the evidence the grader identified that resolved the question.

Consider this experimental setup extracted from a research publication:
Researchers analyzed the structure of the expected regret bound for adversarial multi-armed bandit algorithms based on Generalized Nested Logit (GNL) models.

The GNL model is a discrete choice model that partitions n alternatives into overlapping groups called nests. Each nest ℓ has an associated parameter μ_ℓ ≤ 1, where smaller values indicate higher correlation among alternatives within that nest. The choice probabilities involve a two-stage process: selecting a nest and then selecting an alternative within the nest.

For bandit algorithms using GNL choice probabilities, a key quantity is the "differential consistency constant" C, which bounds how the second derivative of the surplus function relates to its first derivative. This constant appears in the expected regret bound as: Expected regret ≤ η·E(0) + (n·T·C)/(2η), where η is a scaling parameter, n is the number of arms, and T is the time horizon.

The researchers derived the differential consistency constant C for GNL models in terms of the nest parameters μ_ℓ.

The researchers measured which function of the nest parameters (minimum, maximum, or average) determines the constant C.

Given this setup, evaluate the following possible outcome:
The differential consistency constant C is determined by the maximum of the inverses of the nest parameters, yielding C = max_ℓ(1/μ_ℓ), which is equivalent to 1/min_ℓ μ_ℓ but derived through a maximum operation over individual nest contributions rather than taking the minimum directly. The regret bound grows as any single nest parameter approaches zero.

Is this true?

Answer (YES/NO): YES